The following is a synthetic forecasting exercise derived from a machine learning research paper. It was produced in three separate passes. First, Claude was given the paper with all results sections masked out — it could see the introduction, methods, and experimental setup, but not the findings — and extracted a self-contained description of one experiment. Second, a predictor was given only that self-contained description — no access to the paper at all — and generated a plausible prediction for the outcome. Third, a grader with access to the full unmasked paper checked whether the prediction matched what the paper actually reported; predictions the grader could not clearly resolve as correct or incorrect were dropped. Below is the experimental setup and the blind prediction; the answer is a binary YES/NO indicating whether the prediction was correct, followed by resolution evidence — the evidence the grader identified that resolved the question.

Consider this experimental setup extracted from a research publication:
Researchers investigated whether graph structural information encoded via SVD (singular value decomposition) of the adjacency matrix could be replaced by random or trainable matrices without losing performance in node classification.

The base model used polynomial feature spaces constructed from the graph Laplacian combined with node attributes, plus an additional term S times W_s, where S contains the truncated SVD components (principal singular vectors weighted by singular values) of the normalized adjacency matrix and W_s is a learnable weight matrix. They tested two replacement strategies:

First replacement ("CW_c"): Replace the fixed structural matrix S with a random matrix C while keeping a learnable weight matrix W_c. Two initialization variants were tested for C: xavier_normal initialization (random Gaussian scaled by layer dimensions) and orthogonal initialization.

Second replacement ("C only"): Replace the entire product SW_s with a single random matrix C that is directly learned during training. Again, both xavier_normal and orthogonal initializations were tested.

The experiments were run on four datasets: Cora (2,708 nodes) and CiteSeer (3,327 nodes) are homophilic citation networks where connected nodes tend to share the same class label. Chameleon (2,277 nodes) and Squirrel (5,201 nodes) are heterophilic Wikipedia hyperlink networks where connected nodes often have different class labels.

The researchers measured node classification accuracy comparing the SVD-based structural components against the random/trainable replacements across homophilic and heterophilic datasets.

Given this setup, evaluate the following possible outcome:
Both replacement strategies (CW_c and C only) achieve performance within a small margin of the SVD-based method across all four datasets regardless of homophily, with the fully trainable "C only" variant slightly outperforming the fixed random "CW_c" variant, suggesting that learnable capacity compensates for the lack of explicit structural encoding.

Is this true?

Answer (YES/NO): NO